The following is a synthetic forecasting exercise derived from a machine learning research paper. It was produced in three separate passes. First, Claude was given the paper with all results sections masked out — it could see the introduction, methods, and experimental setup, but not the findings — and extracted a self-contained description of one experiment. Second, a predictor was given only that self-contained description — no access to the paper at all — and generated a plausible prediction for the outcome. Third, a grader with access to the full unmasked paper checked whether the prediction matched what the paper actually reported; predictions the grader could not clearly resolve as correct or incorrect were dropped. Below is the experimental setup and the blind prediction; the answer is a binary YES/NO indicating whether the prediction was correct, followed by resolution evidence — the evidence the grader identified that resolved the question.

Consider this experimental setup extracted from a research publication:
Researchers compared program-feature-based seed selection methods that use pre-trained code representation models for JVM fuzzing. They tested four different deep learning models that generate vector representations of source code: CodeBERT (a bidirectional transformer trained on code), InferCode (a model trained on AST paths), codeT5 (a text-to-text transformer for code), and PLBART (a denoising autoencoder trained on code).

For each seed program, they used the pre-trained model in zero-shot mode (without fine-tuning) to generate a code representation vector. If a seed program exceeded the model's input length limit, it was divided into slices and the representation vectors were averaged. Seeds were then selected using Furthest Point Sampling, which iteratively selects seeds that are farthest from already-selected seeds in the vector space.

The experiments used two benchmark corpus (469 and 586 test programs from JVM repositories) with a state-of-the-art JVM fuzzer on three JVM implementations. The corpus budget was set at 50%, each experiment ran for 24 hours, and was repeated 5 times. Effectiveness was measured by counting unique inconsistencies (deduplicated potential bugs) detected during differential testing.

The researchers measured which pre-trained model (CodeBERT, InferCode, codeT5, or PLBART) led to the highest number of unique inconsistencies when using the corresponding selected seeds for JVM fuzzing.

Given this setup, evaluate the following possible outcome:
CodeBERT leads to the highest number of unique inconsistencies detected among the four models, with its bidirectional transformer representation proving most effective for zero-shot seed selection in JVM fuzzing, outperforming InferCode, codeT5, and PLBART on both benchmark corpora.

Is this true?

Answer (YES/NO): NO